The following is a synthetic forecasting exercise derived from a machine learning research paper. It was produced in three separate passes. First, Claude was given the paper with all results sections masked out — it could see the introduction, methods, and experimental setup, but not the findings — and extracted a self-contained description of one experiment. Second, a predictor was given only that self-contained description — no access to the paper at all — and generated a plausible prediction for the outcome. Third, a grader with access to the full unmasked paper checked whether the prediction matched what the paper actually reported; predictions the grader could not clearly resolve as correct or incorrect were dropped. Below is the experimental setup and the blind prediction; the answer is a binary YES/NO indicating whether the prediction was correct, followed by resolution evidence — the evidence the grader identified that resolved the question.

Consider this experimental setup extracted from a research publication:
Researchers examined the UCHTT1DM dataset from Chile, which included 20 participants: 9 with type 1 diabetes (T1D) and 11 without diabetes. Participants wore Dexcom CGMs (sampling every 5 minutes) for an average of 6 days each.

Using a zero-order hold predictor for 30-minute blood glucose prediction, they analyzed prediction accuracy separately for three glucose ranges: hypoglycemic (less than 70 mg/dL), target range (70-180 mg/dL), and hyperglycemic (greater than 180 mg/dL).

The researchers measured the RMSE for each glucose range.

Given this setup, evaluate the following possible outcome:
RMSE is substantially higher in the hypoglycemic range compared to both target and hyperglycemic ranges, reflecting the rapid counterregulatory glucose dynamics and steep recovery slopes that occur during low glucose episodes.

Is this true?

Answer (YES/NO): NO